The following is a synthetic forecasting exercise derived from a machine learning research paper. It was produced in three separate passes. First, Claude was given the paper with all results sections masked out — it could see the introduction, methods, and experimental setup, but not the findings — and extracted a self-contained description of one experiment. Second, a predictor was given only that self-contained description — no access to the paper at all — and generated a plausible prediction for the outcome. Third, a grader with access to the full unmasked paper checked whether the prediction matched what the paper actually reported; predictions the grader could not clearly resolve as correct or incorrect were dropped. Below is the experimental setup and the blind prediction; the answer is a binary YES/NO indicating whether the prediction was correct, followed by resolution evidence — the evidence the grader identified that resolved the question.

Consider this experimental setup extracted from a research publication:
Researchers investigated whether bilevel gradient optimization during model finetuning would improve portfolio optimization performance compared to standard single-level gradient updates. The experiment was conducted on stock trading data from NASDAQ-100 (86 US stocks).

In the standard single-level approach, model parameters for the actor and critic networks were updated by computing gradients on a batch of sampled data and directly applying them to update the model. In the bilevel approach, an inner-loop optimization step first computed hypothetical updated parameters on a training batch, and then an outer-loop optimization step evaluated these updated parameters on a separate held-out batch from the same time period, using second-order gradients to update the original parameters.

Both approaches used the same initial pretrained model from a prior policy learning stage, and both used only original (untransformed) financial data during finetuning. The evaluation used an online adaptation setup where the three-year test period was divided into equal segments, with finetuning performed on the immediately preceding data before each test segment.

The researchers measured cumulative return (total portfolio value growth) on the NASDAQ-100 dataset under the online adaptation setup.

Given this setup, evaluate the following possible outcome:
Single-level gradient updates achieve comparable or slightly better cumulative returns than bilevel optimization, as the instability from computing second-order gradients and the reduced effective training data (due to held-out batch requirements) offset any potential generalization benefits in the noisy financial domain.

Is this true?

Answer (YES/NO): NO